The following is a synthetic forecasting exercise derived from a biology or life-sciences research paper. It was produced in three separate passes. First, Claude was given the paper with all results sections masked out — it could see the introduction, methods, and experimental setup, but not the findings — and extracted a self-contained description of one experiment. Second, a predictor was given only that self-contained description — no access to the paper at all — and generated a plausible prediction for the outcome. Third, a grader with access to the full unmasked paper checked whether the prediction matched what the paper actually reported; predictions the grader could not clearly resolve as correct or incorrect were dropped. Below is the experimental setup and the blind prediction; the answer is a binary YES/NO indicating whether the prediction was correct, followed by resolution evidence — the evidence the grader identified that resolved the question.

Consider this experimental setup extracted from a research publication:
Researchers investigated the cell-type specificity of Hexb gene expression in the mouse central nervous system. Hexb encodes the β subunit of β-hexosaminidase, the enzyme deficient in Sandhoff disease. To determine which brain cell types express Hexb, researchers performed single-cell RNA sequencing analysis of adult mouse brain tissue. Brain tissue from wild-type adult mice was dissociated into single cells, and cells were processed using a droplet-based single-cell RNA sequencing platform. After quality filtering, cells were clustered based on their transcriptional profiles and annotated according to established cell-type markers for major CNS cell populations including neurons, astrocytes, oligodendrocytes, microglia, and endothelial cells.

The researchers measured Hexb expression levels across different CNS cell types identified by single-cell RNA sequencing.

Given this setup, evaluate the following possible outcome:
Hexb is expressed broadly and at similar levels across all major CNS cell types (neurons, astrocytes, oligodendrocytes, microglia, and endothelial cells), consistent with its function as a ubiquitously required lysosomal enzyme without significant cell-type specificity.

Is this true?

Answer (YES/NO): NO